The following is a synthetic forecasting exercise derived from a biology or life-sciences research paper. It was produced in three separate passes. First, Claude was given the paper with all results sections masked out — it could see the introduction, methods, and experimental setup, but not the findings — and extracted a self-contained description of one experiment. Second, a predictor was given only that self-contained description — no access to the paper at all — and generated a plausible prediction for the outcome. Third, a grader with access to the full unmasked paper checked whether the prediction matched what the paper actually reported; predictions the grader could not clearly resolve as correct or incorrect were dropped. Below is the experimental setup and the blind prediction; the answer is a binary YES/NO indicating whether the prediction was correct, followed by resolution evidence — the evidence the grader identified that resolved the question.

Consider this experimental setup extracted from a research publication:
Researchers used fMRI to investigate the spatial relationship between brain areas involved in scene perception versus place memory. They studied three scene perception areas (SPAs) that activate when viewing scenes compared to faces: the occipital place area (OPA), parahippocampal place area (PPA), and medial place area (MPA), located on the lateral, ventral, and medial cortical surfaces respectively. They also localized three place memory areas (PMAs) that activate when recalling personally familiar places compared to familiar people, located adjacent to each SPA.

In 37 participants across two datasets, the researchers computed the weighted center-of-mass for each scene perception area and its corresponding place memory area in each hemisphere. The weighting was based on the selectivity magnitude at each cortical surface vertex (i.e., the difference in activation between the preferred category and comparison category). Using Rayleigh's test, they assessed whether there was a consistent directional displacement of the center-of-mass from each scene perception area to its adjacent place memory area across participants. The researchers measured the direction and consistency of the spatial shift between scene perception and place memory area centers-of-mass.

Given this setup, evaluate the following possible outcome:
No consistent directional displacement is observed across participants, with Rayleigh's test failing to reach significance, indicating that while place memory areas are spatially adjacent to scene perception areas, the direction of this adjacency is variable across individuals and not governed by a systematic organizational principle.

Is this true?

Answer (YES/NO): NO